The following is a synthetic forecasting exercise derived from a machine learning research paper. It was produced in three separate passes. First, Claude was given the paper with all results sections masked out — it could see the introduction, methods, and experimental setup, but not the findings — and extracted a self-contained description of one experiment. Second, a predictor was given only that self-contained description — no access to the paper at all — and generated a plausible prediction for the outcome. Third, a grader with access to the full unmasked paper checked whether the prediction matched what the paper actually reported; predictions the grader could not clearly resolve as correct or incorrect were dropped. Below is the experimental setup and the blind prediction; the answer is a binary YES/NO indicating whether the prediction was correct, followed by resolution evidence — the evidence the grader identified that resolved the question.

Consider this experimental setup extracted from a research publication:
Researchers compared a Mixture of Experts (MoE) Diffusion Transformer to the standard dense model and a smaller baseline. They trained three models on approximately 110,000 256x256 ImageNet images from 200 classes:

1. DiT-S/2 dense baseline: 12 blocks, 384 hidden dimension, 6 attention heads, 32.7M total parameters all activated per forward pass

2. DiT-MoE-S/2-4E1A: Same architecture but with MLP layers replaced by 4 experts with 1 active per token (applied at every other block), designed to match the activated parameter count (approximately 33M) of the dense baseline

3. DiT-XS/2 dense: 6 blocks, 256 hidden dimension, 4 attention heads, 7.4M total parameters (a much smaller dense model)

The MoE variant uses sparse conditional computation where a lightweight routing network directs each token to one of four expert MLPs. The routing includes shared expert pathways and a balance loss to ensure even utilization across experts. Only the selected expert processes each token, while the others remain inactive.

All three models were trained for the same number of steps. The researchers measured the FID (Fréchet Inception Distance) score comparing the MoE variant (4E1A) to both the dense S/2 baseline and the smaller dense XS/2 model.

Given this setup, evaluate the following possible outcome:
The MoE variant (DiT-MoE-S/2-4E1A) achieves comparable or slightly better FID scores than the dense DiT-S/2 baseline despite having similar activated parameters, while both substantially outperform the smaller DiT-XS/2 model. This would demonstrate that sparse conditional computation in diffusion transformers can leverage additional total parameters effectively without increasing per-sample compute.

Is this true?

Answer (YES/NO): NO